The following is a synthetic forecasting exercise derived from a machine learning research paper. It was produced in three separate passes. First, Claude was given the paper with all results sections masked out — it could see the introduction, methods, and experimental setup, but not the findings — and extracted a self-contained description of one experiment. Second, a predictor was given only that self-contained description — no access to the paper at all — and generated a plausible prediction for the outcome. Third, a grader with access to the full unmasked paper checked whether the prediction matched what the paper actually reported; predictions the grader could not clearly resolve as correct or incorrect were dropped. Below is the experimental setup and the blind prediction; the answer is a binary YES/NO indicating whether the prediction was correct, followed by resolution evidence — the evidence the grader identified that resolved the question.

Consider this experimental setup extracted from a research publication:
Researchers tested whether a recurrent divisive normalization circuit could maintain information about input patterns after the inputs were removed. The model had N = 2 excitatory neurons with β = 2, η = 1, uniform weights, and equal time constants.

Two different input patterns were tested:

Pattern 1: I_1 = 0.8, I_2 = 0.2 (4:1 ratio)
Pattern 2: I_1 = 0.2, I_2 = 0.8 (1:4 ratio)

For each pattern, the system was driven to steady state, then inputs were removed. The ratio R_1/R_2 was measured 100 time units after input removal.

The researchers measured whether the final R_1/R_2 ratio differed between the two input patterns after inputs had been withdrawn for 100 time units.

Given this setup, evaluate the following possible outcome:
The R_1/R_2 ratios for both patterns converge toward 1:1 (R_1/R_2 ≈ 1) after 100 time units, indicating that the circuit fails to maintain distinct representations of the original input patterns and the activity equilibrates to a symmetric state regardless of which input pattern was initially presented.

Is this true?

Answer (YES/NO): NO